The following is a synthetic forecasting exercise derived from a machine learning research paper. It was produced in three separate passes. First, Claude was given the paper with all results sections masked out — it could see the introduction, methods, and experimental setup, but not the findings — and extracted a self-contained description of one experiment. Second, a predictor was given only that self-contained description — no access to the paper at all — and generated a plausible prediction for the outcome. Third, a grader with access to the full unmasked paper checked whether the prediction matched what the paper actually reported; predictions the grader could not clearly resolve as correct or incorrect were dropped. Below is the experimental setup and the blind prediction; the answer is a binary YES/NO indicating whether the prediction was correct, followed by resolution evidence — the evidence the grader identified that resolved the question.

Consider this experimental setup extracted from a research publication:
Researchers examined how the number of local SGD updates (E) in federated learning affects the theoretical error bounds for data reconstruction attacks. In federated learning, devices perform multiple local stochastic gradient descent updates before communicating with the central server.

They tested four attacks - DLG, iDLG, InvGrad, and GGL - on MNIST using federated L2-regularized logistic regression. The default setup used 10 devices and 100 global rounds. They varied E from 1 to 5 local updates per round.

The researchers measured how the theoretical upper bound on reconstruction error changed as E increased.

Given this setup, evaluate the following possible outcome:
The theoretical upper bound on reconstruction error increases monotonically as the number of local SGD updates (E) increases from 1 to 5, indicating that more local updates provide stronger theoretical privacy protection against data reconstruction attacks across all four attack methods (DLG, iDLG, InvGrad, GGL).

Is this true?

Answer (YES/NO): YES